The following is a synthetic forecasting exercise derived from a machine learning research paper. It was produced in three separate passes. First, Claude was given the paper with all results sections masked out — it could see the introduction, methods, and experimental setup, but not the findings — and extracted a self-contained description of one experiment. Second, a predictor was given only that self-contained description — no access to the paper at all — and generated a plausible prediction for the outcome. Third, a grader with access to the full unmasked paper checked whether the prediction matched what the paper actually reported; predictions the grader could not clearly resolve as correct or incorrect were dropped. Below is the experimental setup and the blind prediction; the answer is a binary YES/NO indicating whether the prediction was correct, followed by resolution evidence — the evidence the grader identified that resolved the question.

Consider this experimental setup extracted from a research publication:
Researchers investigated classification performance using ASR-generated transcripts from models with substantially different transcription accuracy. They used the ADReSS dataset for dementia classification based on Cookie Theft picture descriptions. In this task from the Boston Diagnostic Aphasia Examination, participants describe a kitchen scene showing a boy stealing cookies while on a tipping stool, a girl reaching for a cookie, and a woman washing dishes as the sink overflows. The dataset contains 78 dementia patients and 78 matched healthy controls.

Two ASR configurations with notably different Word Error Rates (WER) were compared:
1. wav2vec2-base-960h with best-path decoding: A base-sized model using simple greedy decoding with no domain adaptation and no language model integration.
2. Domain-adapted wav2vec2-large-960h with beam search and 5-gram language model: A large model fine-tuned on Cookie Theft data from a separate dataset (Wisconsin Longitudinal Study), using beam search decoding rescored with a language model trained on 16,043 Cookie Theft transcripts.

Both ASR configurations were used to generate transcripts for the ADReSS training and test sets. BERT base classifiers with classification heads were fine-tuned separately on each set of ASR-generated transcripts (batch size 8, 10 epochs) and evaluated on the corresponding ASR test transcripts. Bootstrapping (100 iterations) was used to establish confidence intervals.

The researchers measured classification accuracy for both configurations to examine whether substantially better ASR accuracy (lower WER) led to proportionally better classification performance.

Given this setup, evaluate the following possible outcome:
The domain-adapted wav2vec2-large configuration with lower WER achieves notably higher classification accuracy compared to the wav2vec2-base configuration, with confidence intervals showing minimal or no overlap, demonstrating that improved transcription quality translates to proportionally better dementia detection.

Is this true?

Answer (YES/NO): NO